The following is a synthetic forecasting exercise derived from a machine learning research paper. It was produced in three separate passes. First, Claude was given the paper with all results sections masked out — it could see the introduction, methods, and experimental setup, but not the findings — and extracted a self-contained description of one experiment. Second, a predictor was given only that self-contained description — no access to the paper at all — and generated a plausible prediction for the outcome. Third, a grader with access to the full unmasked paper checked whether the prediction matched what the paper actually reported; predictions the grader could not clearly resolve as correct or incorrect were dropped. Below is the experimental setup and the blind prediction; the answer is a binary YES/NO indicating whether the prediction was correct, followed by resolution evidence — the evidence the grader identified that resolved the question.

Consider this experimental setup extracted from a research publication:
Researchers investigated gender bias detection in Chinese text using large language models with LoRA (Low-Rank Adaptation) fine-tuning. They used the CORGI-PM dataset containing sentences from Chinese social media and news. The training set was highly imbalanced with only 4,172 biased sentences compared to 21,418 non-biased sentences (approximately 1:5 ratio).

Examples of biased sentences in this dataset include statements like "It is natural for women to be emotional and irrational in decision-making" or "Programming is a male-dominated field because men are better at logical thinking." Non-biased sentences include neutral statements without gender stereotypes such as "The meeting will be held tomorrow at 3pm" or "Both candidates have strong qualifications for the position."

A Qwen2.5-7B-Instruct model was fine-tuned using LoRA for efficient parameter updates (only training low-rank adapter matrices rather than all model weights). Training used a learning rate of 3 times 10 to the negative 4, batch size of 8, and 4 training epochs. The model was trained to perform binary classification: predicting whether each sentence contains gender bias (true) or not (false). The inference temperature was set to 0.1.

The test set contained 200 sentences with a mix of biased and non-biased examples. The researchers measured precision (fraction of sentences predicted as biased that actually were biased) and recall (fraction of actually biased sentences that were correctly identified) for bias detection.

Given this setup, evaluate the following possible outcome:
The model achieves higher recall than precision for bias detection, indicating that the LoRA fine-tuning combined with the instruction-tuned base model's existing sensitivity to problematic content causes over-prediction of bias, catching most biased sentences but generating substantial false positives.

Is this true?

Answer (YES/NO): YES